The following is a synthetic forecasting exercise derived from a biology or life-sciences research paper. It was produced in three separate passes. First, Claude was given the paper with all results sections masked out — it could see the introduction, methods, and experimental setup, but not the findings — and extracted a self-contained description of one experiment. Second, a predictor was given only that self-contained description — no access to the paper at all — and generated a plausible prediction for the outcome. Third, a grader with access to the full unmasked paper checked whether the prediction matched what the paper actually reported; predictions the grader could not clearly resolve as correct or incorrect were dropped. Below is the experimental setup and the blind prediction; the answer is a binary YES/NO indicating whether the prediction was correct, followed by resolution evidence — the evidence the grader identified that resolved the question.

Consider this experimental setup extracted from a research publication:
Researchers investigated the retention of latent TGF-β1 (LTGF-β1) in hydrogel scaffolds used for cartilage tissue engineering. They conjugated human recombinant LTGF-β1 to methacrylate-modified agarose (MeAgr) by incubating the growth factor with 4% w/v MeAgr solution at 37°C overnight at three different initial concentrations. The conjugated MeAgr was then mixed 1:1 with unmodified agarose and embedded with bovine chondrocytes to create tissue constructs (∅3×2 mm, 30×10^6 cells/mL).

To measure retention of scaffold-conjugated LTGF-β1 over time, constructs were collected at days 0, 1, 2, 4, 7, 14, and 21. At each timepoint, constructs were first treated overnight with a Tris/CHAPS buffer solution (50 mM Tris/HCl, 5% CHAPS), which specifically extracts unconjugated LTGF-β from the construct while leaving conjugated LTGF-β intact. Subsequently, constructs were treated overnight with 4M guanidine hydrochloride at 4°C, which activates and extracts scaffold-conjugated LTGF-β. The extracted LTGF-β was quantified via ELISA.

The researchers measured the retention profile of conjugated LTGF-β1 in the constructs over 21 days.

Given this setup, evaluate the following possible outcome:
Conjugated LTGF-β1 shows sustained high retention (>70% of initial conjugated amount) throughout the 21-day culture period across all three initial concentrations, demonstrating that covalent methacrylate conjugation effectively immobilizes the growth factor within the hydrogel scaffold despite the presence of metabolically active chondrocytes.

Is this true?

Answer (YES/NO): NO